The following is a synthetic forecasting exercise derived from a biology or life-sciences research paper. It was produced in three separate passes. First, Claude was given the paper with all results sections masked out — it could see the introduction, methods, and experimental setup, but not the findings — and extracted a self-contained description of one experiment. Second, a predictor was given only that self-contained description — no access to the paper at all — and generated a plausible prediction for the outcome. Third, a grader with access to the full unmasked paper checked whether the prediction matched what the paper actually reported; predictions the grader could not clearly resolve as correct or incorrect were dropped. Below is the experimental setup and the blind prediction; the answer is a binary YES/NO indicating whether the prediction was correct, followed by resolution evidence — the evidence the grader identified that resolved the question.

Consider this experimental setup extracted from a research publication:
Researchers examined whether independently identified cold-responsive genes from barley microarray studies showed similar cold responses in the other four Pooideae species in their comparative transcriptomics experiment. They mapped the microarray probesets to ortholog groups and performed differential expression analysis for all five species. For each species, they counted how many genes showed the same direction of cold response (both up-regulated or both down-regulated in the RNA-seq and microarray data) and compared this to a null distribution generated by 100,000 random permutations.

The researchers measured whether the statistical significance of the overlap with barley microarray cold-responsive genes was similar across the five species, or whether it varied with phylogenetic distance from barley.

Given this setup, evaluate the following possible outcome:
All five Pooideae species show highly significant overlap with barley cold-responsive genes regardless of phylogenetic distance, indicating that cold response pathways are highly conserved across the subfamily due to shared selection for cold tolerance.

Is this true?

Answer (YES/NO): NO